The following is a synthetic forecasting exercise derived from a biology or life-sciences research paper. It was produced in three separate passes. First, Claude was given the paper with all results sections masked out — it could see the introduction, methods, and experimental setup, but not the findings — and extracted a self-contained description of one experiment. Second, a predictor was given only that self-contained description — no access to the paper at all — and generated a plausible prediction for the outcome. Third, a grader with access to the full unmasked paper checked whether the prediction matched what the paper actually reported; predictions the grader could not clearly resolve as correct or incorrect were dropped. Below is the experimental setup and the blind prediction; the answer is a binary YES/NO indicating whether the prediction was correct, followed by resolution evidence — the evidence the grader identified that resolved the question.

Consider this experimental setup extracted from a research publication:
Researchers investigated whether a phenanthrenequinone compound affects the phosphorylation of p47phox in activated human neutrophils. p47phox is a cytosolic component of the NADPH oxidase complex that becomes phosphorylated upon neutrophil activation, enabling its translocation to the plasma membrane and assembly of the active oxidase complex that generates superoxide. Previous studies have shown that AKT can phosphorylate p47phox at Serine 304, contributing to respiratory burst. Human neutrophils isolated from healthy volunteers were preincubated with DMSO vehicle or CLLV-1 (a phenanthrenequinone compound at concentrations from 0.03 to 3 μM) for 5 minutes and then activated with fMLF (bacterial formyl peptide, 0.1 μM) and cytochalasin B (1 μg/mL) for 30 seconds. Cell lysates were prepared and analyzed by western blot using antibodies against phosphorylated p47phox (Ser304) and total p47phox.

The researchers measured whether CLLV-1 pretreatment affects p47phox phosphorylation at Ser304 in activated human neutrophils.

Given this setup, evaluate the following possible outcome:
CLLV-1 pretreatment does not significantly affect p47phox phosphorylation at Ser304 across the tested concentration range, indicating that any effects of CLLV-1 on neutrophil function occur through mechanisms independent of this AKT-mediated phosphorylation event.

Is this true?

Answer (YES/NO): NO